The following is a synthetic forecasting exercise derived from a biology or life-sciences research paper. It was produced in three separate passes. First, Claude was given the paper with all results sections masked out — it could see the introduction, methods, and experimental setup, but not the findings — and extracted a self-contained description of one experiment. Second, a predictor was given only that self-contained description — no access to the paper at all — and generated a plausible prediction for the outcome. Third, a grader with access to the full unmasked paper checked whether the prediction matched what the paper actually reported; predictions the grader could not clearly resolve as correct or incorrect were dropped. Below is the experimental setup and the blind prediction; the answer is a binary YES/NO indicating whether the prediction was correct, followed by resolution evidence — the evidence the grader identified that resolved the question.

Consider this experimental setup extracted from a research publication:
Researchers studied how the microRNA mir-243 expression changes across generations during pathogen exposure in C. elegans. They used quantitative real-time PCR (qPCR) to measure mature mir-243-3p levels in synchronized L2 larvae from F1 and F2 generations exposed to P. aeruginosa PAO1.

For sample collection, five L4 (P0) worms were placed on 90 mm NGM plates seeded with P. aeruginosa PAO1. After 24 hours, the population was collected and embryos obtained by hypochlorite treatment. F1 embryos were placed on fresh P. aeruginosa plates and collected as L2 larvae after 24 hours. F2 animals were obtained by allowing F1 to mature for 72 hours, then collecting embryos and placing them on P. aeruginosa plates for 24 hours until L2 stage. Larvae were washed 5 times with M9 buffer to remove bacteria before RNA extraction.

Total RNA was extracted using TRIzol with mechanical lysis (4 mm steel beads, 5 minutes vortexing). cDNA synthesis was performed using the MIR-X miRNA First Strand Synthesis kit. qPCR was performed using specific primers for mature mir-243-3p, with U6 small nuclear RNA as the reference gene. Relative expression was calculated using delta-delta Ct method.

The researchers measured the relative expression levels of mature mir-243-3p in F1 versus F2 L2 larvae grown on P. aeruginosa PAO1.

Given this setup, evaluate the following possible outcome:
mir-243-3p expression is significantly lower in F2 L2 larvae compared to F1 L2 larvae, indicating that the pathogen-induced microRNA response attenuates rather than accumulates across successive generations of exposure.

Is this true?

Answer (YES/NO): NO